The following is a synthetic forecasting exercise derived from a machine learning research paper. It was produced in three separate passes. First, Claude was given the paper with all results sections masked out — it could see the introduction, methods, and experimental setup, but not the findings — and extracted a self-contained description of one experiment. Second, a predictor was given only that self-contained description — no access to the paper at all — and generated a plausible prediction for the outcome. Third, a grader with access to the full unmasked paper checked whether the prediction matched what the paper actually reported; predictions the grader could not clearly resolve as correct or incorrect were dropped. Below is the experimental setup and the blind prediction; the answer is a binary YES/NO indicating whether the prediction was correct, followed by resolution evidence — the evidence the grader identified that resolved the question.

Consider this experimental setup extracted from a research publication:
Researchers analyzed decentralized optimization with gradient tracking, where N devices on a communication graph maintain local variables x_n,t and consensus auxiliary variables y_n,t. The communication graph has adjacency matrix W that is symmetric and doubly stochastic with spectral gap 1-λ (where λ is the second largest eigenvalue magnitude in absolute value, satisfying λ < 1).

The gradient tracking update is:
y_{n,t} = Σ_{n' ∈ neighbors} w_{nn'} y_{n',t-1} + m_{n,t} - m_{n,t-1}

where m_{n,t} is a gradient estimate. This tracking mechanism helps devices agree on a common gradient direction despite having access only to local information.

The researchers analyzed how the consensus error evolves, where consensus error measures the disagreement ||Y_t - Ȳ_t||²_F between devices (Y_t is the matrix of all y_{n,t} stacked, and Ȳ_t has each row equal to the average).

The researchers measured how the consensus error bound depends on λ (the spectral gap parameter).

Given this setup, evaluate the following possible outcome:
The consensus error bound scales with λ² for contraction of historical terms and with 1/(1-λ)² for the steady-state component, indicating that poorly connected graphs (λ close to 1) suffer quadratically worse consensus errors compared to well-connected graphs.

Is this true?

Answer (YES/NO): NO